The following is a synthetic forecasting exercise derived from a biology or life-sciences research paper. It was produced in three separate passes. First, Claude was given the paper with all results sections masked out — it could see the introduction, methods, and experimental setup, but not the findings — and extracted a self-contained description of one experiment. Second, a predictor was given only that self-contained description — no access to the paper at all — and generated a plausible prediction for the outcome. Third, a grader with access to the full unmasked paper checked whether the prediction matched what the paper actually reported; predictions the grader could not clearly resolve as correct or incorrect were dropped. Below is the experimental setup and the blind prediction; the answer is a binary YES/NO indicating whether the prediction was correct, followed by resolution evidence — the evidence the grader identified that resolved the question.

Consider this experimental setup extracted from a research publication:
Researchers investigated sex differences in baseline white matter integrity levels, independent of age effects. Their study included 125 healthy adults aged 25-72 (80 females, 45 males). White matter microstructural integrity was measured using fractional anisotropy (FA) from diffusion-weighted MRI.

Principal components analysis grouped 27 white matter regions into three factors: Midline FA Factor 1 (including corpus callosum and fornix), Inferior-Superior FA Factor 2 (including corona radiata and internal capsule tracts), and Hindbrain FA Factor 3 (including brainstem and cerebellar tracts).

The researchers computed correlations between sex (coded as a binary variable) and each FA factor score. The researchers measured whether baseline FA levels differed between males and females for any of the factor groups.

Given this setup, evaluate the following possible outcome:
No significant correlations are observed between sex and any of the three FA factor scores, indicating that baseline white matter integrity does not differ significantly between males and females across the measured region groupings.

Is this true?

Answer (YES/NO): NO